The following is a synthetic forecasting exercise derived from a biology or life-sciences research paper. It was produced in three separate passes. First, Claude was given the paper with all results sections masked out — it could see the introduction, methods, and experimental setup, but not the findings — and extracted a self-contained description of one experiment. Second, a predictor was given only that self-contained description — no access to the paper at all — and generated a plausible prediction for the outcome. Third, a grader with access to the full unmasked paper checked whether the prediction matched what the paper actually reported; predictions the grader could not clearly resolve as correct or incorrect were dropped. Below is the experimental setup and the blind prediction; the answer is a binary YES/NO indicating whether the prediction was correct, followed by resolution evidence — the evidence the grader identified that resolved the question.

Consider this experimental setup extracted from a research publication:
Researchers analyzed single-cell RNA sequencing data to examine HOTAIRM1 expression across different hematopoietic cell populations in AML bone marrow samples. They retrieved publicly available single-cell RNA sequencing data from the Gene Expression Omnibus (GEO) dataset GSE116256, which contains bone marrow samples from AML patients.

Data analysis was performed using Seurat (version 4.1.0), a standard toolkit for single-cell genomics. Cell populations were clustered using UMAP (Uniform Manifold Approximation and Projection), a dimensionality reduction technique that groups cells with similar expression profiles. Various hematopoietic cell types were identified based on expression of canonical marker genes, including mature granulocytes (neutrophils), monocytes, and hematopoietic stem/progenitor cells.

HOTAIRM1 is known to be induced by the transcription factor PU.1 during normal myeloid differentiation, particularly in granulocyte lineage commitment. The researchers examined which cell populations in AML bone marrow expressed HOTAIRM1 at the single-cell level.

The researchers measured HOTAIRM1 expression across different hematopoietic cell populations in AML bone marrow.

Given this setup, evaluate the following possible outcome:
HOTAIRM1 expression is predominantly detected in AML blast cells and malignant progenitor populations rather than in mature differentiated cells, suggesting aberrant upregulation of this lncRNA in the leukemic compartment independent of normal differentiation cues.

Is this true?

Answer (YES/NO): NO